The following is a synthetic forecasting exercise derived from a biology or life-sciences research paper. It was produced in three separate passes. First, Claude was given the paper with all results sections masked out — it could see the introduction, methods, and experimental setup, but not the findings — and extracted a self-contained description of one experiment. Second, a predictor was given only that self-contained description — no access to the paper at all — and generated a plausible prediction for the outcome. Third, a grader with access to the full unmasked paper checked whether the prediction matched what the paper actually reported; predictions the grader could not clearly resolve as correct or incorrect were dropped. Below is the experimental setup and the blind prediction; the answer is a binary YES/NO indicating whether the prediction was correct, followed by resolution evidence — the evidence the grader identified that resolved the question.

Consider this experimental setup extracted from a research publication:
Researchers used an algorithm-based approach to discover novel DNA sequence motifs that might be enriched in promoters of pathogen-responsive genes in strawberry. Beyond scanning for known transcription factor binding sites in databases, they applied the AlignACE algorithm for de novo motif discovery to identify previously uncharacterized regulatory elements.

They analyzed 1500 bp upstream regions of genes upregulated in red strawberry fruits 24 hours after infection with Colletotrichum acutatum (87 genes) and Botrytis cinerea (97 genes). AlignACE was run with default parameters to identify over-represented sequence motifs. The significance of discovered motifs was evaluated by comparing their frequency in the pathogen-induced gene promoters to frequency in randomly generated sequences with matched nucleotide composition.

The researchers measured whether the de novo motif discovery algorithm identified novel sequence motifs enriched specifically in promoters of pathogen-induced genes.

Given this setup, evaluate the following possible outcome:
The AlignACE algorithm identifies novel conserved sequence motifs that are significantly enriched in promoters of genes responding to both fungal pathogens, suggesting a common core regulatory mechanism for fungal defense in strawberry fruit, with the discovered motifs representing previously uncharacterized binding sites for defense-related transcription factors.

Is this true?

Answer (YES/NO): NO